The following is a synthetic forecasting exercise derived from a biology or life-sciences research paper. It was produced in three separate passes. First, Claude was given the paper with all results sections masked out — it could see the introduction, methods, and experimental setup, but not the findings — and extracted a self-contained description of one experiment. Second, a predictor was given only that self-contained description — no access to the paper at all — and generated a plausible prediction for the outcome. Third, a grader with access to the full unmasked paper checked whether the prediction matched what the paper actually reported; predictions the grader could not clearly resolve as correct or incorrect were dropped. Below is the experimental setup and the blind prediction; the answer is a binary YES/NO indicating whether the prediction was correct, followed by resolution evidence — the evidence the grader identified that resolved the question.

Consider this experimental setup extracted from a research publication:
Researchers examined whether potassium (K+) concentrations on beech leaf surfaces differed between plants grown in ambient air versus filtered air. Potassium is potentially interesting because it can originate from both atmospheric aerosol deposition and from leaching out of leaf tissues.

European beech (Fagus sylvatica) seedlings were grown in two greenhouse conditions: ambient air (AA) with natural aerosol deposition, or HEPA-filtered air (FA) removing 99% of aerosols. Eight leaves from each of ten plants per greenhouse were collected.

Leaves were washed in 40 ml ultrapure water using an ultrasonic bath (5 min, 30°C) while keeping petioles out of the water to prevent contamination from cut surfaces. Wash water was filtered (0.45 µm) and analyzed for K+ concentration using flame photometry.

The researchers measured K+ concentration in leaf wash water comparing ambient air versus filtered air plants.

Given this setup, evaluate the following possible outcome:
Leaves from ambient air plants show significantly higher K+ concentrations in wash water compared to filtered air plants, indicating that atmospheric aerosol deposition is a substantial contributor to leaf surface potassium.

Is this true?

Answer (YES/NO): YES